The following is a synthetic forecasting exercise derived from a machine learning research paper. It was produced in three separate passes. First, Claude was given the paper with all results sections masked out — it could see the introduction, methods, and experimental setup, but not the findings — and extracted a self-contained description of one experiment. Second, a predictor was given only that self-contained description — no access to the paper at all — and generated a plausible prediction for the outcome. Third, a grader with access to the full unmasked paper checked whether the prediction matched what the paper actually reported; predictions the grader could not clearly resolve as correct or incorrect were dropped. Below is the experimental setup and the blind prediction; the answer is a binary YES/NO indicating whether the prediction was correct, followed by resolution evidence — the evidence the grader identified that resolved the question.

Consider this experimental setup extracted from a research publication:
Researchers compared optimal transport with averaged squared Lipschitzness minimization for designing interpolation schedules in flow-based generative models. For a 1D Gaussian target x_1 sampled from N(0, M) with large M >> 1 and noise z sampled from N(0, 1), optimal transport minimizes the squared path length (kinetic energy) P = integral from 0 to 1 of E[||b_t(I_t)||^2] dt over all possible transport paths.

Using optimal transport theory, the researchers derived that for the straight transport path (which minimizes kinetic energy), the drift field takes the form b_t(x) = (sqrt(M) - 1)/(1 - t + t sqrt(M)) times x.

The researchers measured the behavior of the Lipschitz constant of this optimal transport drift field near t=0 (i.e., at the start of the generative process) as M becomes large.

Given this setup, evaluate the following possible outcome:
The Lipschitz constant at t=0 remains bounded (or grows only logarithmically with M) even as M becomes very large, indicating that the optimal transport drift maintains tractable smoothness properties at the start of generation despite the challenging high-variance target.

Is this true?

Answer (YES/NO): NO